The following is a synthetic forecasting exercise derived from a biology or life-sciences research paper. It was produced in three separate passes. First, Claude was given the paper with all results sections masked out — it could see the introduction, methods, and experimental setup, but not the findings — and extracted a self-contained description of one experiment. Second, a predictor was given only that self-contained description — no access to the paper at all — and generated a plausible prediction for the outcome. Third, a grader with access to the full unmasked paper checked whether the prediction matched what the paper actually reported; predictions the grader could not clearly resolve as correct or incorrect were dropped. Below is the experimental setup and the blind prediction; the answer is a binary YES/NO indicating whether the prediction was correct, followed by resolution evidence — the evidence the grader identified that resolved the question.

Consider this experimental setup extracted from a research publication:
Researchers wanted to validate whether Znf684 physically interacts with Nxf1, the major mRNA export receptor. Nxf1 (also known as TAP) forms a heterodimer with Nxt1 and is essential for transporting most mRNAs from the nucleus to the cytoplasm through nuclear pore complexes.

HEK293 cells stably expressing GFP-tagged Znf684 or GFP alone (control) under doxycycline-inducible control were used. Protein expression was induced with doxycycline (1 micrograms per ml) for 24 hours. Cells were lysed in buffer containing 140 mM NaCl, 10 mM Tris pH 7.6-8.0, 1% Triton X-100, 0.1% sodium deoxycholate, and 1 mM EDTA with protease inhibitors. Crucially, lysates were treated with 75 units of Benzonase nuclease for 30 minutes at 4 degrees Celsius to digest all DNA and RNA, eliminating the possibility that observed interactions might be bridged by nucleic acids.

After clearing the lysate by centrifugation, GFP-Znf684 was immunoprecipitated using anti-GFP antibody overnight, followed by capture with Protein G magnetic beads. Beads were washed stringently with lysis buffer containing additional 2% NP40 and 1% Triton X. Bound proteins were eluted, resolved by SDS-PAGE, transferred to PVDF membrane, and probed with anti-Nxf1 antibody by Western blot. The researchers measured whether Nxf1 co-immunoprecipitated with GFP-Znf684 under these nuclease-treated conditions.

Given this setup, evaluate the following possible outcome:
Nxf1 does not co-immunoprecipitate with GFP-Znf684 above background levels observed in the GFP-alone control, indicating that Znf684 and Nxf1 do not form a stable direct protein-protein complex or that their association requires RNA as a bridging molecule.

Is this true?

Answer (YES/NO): NO